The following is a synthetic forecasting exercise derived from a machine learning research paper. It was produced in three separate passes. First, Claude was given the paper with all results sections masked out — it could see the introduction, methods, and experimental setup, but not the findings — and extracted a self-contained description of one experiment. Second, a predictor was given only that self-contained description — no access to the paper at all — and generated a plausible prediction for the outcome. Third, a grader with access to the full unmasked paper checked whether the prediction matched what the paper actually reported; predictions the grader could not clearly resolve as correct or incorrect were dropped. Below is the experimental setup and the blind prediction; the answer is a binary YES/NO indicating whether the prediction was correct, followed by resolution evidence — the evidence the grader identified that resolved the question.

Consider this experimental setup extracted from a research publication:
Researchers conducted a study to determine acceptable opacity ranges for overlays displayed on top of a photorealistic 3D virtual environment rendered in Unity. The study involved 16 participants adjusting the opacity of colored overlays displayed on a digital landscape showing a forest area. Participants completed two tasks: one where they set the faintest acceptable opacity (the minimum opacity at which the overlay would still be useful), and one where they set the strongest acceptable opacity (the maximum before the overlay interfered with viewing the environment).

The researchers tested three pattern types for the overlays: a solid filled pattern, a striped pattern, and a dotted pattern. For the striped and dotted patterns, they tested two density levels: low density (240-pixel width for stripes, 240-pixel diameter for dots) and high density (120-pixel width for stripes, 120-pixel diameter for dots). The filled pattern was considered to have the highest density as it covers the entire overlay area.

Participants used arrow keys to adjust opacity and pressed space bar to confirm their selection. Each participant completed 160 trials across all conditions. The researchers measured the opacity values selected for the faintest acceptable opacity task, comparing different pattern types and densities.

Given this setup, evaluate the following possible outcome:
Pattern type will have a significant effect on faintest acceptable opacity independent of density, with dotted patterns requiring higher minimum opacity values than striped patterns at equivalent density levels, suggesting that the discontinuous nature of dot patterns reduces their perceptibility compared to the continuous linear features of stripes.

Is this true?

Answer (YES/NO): YES